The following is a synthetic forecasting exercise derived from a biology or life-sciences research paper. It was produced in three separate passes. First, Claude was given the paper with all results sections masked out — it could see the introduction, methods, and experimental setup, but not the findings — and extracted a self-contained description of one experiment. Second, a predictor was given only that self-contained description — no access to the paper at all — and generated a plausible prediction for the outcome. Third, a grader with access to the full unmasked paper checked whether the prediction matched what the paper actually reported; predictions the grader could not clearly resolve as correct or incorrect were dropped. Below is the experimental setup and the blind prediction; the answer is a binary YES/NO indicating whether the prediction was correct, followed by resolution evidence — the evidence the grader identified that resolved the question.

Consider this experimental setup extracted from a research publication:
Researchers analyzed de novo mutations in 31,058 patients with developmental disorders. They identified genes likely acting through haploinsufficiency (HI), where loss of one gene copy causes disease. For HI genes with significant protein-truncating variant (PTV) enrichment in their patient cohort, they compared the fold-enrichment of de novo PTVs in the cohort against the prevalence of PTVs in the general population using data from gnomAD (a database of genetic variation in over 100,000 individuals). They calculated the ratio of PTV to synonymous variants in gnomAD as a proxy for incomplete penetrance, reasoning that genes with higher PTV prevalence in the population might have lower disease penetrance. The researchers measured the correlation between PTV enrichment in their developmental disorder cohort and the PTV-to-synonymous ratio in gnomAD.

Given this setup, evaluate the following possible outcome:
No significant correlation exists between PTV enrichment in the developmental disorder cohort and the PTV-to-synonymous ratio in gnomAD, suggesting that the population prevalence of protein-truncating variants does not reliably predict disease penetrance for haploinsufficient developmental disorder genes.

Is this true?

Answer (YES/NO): NO